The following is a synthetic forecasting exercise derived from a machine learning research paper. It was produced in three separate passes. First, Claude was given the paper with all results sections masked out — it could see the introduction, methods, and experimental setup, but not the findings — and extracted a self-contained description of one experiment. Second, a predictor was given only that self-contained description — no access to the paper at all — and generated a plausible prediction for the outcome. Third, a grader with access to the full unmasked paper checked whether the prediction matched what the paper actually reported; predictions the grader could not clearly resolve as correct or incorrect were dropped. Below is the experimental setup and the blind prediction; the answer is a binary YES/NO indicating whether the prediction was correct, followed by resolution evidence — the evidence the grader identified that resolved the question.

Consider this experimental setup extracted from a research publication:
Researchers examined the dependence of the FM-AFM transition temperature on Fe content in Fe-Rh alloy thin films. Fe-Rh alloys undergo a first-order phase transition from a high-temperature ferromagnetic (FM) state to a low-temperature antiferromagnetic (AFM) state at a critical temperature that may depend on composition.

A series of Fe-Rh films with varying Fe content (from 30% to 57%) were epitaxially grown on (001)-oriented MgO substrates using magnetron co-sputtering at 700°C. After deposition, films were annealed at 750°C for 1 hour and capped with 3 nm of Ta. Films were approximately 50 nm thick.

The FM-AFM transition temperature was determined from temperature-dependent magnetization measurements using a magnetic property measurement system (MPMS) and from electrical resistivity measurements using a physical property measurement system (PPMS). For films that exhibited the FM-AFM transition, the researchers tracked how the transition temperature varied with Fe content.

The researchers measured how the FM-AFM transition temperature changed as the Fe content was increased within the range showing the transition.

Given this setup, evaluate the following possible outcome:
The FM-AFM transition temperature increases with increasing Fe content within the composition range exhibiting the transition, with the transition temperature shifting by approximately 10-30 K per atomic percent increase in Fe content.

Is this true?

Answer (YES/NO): NO